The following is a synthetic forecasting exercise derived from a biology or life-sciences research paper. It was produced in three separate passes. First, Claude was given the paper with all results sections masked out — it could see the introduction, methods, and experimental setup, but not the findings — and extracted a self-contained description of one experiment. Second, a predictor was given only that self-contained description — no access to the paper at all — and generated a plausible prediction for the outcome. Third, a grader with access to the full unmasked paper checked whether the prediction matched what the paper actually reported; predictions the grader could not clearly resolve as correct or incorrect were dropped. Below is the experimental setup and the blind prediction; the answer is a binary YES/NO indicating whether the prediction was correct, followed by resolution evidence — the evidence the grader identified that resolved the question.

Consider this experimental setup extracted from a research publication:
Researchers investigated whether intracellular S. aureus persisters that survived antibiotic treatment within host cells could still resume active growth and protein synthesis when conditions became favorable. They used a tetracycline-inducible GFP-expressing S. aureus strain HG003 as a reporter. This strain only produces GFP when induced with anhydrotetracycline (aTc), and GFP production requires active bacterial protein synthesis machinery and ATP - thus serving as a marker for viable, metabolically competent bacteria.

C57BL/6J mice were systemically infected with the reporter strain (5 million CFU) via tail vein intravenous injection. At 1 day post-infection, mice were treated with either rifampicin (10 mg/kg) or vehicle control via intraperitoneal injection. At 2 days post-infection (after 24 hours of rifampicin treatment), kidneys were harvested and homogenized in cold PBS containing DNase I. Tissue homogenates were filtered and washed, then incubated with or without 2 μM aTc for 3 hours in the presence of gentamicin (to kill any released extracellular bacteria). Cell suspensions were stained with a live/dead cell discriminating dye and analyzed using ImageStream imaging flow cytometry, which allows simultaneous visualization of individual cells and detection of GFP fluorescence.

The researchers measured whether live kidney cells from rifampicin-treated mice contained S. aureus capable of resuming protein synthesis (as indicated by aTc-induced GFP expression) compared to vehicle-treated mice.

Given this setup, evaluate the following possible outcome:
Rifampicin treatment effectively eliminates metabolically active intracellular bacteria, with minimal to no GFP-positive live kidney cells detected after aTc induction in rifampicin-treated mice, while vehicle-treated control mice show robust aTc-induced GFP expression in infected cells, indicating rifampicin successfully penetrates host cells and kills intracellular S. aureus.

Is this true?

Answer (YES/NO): NO